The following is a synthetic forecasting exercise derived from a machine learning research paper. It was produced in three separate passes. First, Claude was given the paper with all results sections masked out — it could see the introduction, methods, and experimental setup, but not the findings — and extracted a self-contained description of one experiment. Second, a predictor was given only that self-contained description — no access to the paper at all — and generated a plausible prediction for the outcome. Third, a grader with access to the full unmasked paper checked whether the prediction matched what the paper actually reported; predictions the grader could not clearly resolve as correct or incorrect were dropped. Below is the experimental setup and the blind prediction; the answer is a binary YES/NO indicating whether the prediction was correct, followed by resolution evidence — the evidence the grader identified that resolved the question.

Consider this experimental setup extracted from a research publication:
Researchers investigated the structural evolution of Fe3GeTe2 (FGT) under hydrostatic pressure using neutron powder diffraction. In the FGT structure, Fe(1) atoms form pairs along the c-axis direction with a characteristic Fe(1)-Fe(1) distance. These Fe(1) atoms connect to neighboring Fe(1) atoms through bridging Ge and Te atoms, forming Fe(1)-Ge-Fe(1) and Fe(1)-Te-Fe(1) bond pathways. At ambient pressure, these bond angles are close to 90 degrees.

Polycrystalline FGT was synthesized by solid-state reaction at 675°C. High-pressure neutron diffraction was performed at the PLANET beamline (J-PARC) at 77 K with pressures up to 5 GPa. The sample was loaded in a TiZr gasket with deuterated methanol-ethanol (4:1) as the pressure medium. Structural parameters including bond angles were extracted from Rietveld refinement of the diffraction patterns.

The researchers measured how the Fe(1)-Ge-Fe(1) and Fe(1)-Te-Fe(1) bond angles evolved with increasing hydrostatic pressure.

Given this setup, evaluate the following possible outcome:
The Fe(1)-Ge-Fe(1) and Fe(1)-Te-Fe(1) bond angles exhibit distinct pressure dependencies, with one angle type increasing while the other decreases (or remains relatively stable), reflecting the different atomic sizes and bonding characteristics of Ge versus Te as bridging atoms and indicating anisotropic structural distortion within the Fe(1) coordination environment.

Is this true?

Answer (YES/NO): NO